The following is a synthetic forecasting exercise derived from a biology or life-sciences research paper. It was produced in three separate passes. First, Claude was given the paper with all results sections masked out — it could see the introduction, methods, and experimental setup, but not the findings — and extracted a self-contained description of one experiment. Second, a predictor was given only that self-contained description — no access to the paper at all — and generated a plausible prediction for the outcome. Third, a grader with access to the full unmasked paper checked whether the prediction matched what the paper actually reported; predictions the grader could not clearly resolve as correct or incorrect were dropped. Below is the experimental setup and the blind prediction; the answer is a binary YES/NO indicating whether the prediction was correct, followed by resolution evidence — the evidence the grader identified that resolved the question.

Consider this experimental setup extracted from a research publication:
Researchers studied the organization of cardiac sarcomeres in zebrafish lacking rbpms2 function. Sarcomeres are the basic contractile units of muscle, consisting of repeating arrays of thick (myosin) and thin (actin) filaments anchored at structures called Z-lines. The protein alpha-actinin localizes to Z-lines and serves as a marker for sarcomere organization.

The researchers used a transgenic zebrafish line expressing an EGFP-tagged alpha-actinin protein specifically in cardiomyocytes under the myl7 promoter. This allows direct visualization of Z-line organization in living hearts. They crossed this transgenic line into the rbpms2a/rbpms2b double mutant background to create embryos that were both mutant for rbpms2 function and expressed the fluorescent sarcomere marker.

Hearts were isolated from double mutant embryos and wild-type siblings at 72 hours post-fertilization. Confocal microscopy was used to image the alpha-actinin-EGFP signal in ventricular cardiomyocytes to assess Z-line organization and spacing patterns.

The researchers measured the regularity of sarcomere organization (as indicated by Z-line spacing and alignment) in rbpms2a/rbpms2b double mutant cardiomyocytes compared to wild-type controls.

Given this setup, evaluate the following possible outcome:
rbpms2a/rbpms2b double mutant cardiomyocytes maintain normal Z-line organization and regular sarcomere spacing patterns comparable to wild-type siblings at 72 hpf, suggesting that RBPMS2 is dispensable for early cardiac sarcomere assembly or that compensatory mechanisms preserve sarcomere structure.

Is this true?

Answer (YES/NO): NO